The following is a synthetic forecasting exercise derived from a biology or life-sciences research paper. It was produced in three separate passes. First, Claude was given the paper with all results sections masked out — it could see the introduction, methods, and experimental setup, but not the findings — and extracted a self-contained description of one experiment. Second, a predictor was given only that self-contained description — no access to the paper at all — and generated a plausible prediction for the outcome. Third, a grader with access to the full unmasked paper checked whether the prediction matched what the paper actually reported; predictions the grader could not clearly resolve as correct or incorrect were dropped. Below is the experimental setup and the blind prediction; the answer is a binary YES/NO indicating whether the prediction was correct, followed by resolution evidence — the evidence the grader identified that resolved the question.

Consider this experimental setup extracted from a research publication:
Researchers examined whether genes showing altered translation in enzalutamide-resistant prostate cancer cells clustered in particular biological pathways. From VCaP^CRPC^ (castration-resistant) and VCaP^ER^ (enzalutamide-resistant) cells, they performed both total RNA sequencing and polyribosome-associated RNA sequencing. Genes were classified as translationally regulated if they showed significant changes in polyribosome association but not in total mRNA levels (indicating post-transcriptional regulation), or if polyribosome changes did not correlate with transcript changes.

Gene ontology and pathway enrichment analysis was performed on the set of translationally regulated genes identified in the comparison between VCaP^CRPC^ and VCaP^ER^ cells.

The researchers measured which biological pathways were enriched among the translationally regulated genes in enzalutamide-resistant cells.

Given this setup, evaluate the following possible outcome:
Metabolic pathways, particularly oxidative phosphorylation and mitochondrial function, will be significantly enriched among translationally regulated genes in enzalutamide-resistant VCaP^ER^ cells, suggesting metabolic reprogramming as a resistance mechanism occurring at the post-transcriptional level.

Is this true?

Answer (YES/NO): NO